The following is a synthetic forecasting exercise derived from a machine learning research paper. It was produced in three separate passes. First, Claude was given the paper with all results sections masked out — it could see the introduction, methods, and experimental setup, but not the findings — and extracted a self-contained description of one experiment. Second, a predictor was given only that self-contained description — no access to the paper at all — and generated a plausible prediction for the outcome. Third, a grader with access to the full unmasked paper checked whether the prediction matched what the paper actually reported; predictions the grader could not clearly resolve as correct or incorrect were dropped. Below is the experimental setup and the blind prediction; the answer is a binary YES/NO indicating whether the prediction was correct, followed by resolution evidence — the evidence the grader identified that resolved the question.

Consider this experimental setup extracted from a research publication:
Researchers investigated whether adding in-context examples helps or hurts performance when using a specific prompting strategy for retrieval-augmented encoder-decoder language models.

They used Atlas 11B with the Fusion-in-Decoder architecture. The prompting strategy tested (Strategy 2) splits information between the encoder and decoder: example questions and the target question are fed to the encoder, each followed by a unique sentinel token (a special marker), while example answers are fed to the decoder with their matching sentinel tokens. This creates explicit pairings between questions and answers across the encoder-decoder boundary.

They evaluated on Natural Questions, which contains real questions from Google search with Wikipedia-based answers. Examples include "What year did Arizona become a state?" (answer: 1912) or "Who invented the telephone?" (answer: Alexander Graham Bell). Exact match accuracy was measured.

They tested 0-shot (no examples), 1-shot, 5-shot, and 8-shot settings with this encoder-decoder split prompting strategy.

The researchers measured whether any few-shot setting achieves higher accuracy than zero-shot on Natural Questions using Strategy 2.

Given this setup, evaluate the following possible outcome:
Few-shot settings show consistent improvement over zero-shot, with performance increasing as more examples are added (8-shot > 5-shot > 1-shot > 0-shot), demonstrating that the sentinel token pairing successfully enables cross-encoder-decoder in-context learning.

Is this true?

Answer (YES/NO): NO